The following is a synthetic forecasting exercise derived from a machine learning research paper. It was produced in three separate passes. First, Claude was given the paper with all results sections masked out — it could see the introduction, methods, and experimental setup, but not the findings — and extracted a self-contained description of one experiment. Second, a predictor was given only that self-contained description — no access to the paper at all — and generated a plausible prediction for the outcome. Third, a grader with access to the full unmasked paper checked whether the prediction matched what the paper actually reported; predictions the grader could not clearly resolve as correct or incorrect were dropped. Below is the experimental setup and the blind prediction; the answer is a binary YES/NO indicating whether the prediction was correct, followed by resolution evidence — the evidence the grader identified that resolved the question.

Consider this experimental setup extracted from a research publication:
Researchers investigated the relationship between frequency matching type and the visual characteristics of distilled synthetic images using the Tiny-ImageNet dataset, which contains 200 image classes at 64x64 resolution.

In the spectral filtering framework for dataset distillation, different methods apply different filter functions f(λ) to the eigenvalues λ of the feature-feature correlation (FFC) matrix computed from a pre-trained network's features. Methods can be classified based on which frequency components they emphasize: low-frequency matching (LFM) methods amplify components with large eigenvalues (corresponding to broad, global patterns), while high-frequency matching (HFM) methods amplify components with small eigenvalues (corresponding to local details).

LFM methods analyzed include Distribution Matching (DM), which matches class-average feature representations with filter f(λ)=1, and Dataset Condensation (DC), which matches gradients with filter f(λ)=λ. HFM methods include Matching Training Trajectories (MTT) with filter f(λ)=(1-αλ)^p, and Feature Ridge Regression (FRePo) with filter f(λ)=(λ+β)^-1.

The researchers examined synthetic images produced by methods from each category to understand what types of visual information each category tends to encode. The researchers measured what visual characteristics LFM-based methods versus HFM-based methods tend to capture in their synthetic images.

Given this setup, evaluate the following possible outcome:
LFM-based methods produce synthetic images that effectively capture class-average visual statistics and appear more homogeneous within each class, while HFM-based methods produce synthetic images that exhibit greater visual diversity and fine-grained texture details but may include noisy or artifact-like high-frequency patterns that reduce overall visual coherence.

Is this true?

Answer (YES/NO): NO